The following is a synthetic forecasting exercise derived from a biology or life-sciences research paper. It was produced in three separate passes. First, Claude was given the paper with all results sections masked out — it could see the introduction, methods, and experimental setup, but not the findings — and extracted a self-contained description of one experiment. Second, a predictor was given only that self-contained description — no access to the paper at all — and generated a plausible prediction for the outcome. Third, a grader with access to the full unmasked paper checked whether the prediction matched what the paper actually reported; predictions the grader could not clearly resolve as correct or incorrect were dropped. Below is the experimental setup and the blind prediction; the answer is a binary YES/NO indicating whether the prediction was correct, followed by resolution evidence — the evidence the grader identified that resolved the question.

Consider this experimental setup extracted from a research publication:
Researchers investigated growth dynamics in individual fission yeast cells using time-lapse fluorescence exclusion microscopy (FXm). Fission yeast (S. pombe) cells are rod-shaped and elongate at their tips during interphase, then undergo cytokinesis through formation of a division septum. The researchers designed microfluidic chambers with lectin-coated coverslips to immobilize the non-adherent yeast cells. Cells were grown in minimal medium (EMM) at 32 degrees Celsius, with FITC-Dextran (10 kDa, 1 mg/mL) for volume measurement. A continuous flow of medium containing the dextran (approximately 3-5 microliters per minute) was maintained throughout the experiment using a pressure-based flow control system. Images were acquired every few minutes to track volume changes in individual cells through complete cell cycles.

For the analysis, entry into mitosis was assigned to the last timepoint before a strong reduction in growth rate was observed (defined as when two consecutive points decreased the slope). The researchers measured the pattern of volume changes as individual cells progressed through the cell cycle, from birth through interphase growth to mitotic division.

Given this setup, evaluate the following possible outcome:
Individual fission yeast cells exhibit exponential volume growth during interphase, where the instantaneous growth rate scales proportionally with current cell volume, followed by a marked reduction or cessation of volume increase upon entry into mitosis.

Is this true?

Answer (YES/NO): NO